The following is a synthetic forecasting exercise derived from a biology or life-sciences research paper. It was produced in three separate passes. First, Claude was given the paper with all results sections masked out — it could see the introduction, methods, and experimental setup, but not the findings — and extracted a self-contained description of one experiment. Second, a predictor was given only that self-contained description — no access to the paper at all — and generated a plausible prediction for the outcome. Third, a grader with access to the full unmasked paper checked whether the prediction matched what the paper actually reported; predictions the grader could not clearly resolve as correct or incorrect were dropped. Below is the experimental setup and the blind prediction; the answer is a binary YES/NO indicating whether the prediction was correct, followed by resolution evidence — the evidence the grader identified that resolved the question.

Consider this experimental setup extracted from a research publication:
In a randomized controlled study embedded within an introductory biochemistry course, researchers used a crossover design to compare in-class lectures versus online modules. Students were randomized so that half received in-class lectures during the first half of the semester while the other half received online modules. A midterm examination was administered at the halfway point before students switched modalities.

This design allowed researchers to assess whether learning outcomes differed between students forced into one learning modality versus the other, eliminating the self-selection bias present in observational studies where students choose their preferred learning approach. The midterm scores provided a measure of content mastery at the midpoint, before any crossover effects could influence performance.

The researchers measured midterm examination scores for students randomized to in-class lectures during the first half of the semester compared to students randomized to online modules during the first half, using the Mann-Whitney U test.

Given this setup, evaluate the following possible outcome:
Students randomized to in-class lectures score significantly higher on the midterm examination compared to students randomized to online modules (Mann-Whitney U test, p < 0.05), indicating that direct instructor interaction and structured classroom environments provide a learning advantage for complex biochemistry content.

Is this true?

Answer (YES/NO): NO